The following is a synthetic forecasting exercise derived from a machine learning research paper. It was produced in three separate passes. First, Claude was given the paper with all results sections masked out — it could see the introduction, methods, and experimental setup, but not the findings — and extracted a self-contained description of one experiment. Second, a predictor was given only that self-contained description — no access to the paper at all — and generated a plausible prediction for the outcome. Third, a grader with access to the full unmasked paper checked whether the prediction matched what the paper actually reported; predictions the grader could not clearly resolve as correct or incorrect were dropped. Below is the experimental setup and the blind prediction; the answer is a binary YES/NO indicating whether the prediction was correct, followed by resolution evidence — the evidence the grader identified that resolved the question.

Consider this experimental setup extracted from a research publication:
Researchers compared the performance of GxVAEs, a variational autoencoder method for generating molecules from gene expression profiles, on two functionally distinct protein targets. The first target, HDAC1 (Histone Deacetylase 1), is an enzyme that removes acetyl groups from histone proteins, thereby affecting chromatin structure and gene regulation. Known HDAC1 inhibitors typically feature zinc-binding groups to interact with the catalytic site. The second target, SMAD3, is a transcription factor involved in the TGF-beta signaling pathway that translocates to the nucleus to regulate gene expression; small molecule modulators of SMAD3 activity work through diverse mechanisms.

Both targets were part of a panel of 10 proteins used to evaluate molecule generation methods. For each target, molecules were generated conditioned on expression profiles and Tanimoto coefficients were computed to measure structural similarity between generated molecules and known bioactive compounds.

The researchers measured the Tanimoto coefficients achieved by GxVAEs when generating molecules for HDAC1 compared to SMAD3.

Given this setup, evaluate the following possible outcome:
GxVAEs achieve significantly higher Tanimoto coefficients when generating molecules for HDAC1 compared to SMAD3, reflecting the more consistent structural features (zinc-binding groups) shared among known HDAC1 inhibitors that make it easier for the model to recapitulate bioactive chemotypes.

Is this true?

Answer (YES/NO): NO